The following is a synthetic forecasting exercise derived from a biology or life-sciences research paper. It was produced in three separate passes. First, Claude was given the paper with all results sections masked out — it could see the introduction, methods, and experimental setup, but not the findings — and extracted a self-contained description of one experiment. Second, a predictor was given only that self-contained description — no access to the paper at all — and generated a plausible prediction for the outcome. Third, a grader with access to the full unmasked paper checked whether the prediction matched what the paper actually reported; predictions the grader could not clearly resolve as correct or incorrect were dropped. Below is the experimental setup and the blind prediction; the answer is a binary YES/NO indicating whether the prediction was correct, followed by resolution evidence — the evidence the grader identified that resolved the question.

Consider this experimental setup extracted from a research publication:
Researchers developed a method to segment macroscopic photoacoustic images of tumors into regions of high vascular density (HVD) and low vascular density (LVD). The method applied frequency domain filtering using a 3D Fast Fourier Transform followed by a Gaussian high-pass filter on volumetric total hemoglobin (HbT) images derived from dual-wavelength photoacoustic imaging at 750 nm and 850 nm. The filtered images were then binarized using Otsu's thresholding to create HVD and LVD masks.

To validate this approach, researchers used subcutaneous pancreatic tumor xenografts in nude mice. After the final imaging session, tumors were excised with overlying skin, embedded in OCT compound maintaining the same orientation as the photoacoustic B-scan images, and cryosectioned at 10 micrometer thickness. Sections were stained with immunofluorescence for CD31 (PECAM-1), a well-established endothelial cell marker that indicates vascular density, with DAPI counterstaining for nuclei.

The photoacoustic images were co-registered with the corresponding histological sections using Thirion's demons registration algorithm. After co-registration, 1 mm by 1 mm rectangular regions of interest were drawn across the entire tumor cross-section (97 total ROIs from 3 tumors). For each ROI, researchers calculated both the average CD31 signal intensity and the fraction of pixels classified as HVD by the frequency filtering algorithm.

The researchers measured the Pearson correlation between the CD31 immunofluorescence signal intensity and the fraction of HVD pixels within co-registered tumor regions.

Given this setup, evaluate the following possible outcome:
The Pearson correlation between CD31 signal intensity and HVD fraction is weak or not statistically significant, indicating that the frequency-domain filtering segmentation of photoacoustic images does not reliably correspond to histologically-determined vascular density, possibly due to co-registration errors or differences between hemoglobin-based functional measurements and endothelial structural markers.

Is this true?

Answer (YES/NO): NO